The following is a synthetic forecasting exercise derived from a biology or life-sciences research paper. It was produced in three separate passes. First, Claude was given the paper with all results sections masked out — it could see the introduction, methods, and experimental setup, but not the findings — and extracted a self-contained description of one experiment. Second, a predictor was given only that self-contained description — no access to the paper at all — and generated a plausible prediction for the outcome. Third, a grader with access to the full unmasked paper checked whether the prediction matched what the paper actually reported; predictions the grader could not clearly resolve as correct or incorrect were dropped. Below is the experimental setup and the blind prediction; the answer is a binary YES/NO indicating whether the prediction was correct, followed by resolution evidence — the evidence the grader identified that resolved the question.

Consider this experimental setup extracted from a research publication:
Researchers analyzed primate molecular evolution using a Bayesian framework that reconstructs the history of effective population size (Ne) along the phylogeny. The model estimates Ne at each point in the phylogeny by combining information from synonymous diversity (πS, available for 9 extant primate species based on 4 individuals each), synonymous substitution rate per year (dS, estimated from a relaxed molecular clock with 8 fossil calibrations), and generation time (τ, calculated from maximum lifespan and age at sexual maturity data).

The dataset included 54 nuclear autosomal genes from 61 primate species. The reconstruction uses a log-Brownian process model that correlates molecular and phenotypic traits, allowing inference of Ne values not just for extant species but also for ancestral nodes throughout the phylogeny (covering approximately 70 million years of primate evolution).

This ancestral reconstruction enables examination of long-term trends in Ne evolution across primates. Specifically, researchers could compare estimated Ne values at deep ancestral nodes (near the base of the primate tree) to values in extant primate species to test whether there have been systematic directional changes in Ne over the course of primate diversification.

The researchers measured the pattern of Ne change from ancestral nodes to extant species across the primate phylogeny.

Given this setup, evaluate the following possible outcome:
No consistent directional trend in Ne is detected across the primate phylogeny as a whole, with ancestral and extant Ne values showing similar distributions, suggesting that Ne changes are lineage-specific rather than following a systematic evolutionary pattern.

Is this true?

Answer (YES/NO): NO